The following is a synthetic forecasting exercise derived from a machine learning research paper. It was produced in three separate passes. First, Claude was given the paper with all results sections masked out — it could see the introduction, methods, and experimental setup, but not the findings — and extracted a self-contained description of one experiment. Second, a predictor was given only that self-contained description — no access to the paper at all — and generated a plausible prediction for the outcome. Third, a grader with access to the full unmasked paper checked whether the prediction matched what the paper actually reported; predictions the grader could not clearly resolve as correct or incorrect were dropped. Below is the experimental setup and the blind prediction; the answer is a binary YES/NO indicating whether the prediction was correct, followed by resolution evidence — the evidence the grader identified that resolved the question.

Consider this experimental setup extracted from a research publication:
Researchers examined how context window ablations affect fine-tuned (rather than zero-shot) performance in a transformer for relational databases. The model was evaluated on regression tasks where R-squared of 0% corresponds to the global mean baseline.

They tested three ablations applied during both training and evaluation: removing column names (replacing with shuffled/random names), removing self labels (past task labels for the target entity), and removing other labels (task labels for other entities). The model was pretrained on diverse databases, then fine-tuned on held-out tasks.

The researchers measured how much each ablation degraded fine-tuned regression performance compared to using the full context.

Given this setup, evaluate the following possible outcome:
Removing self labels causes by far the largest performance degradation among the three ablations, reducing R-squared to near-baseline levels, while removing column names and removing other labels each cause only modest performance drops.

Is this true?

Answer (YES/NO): NO